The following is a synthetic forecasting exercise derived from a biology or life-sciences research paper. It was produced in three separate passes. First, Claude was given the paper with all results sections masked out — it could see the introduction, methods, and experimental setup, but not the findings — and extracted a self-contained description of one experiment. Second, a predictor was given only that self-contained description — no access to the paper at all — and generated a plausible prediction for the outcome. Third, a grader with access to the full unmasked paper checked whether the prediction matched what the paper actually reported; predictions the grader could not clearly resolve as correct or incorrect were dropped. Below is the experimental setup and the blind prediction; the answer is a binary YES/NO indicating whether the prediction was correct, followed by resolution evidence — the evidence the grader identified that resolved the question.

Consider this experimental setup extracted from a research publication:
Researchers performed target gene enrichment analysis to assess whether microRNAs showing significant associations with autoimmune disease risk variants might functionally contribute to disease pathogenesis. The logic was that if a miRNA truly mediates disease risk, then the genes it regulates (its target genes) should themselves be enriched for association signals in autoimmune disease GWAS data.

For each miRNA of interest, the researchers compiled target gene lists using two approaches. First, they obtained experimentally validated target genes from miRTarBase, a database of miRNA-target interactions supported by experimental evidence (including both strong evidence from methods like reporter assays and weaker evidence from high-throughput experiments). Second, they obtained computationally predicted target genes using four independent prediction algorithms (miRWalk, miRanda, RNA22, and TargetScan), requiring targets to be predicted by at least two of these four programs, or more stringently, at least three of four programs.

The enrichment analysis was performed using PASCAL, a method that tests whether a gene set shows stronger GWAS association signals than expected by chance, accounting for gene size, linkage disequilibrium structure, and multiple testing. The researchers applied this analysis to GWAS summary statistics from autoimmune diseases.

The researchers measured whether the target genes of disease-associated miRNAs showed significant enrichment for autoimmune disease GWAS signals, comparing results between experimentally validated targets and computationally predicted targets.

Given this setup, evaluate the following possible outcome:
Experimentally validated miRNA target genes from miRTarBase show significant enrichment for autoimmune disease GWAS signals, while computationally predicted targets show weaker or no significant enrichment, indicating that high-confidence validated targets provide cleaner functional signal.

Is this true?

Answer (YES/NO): NO